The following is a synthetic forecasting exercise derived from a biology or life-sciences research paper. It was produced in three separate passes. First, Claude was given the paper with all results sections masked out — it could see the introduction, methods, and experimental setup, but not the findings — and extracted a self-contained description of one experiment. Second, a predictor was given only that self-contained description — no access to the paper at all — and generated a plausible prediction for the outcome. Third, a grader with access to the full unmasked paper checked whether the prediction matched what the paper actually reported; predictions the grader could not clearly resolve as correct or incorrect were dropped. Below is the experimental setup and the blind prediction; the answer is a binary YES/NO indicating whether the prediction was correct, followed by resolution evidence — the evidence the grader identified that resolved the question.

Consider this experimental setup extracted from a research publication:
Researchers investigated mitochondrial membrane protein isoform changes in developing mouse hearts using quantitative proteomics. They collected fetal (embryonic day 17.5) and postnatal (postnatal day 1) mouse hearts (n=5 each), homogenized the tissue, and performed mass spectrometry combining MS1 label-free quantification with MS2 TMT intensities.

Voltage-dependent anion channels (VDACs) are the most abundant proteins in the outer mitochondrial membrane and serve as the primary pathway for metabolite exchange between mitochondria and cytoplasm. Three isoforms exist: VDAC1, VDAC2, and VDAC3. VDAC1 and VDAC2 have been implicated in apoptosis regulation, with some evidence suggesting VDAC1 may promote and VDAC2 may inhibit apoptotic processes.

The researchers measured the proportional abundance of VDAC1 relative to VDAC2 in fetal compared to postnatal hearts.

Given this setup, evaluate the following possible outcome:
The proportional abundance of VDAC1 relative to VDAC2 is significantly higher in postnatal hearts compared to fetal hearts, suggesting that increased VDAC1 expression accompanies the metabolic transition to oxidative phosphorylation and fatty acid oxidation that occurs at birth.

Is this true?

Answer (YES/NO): YES